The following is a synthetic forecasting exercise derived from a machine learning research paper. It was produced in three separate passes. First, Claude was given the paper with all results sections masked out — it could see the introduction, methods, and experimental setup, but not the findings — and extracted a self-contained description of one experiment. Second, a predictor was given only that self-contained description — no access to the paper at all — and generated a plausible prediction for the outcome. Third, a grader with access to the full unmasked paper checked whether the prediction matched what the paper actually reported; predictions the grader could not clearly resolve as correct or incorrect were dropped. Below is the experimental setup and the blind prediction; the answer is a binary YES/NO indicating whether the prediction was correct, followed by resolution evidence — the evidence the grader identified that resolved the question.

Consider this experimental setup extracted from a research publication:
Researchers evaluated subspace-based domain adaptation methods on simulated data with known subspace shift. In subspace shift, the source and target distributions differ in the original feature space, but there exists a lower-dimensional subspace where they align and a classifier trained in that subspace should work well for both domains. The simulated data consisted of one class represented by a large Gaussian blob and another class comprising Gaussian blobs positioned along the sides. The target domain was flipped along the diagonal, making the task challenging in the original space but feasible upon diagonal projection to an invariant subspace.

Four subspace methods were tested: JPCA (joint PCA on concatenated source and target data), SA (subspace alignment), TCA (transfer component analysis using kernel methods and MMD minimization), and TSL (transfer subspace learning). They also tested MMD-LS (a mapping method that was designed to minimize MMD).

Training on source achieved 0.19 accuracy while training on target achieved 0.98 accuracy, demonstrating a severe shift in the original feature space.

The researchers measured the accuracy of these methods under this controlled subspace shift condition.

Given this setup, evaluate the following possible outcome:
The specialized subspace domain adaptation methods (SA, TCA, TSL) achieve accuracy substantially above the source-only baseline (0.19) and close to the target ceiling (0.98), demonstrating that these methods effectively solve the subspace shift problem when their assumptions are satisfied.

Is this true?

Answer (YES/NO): NO